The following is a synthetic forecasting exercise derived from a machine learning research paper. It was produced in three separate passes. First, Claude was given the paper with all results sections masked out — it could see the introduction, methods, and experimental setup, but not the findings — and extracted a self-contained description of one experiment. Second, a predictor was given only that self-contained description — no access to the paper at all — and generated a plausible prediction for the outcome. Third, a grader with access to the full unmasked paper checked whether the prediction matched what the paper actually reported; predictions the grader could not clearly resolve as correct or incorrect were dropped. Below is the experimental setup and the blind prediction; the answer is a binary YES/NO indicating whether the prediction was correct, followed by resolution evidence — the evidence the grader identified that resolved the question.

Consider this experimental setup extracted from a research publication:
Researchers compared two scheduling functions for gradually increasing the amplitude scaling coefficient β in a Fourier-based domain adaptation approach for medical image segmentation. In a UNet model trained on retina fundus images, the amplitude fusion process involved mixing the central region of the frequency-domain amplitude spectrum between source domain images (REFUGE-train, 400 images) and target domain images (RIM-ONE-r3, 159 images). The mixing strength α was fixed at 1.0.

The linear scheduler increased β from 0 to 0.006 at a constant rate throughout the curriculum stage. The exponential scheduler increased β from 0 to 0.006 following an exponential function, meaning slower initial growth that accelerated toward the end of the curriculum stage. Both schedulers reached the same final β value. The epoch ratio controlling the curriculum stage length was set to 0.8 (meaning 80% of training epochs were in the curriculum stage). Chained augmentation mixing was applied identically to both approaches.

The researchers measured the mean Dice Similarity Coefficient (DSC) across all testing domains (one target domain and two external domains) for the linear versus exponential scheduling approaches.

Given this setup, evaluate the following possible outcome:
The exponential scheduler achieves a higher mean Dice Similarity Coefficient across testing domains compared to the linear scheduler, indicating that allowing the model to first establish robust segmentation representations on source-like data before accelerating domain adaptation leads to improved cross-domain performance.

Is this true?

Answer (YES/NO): YES